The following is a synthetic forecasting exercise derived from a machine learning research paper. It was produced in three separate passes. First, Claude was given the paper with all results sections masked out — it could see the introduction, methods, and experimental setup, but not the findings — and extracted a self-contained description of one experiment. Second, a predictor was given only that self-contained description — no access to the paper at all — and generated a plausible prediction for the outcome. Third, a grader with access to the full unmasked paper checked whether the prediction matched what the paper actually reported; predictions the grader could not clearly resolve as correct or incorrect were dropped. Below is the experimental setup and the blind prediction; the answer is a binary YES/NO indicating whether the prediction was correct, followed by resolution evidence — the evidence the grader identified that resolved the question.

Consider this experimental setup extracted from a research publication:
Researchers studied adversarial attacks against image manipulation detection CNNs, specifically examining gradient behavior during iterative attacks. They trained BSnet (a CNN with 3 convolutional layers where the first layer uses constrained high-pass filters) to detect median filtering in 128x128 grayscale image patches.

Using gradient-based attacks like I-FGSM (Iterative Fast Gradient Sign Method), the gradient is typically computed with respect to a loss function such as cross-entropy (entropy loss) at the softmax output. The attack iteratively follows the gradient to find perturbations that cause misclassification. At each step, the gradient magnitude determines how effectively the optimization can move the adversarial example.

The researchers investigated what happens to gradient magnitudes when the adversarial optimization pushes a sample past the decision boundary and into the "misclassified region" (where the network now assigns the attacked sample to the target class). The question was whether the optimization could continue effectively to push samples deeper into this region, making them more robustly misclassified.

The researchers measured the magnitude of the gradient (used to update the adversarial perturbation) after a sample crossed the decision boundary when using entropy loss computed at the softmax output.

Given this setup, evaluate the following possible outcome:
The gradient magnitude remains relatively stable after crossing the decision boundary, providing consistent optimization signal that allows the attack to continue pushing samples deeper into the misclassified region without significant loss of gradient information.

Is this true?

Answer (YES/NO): NO